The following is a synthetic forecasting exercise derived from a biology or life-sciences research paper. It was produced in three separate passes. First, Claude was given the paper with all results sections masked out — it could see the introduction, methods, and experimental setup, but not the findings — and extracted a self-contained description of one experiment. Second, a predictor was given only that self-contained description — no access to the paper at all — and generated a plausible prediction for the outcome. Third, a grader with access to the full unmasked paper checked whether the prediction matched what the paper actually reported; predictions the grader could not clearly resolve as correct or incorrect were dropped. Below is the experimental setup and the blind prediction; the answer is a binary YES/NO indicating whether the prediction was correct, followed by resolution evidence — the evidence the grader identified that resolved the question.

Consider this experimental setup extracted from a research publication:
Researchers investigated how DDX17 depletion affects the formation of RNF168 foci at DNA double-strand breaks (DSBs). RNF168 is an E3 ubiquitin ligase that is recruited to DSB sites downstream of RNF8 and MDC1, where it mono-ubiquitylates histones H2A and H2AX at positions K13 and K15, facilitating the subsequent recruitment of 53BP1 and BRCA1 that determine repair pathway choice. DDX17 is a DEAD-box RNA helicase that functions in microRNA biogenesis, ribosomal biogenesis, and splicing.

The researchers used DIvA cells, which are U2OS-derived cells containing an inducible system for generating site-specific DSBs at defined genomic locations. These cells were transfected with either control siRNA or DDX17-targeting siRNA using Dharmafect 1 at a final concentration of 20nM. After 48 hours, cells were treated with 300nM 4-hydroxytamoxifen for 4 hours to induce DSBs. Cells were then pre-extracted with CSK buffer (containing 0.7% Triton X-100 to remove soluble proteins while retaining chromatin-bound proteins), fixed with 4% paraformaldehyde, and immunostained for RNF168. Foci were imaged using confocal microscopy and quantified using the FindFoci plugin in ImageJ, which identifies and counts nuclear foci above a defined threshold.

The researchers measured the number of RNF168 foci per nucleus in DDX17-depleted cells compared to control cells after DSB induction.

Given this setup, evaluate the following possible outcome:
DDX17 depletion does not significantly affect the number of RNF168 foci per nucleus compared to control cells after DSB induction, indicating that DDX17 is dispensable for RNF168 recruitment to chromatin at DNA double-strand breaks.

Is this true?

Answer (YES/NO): NO